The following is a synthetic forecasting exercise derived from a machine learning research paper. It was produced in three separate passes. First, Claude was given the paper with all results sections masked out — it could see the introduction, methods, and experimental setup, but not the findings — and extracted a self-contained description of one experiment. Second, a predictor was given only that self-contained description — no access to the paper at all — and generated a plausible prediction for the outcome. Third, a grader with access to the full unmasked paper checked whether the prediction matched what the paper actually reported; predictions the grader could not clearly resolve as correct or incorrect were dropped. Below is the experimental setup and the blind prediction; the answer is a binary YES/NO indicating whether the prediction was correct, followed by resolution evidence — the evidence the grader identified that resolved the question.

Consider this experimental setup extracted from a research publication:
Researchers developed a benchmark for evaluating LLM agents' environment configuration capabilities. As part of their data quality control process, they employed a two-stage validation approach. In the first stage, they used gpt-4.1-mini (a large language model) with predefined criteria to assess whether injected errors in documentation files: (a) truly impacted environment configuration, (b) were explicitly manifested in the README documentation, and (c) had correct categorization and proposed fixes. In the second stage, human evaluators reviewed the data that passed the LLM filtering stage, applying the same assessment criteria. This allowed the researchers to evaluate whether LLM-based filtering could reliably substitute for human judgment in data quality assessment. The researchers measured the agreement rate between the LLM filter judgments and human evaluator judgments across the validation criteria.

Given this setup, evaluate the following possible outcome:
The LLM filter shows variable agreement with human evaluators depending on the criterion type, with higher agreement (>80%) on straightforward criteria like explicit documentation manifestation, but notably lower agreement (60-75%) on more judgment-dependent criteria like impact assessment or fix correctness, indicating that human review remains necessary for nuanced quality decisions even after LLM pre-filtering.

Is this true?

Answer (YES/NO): NO